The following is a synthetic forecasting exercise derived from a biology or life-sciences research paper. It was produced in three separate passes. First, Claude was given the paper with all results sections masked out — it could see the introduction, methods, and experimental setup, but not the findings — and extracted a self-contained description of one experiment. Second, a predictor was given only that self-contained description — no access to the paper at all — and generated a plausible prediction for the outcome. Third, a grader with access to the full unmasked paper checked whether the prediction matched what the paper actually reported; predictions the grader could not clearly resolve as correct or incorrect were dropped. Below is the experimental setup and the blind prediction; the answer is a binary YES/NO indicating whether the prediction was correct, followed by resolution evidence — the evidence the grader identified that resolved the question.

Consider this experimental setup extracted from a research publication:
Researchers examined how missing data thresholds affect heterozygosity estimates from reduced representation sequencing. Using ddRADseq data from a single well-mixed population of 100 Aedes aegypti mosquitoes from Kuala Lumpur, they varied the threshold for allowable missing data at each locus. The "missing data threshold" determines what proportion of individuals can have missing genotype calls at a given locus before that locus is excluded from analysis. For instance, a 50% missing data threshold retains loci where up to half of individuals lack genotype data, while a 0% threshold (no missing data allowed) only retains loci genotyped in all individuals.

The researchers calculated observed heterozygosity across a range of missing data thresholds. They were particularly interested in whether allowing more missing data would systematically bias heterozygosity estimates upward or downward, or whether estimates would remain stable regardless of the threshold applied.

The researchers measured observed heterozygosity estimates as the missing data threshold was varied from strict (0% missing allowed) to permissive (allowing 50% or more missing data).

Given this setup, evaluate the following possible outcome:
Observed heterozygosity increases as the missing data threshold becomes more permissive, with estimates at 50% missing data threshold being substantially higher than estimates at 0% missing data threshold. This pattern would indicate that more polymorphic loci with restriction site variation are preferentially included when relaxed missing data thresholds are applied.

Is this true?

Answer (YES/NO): NO